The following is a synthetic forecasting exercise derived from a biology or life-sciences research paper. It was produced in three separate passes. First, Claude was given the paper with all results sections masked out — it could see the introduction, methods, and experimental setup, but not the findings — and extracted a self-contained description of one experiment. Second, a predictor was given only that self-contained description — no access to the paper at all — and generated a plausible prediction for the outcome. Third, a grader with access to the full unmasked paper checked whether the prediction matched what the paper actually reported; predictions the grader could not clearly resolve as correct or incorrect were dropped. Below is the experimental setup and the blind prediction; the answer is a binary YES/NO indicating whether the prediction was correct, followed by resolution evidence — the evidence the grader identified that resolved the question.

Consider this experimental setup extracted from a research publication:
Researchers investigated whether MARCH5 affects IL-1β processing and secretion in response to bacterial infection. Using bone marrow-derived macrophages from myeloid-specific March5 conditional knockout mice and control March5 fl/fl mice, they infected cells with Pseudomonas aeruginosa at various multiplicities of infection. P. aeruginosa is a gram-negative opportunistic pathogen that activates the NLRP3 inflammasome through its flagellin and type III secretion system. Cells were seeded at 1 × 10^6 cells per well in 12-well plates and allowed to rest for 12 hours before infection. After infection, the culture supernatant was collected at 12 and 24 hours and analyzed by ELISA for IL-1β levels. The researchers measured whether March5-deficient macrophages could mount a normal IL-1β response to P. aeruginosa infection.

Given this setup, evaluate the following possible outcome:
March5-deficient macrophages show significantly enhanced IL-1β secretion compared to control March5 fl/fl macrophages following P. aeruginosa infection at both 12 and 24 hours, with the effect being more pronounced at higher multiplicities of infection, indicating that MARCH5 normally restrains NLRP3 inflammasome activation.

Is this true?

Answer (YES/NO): NO